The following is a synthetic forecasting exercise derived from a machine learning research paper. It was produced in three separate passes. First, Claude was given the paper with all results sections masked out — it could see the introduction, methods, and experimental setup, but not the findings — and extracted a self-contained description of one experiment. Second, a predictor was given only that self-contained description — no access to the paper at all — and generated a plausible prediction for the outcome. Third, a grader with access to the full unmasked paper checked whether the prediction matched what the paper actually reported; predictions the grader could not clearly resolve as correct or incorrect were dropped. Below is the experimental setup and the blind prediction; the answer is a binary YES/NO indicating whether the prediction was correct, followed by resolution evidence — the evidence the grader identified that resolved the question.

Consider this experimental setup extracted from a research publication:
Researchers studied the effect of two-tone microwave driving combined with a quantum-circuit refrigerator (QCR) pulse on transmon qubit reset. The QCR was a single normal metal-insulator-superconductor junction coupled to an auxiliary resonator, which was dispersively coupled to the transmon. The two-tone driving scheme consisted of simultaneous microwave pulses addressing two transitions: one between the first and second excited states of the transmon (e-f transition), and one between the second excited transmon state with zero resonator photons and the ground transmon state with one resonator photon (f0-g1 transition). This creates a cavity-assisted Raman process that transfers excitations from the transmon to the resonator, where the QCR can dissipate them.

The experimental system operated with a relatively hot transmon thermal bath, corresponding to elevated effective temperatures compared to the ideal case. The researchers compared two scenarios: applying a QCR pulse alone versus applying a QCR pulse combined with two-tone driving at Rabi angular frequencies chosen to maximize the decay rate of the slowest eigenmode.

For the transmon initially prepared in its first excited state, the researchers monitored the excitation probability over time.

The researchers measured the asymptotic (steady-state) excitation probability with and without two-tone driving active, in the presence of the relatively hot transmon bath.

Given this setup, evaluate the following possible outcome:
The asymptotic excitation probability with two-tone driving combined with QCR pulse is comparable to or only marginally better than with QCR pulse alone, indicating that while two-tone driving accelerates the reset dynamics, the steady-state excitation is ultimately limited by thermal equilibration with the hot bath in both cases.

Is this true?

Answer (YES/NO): NO